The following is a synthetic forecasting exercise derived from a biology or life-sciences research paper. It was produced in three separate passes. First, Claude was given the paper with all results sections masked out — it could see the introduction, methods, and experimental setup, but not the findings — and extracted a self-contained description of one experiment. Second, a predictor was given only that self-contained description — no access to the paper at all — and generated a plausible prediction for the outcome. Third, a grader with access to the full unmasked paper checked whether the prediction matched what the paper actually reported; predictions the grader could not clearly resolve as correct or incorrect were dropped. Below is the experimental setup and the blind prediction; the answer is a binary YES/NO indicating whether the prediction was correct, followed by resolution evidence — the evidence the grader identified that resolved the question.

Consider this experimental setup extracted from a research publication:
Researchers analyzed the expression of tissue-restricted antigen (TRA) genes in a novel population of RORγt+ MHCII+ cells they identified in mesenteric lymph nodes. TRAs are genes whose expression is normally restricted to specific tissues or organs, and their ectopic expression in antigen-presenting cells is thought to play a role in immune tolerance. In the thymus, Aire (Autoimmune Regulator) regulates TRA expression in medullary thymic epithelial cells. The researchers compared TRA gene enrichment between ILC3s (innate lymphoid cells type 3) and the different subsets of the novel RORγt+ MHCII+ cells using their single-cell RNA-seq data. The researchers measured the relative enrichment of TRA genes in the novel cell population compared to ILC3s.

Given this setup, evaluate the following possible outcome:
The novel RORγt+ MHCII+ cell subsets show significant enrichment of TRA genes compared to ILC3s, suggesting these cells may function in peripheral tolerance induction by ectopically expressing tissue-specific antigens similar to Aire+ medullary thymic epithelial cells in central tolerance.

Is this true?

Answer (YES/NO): YES